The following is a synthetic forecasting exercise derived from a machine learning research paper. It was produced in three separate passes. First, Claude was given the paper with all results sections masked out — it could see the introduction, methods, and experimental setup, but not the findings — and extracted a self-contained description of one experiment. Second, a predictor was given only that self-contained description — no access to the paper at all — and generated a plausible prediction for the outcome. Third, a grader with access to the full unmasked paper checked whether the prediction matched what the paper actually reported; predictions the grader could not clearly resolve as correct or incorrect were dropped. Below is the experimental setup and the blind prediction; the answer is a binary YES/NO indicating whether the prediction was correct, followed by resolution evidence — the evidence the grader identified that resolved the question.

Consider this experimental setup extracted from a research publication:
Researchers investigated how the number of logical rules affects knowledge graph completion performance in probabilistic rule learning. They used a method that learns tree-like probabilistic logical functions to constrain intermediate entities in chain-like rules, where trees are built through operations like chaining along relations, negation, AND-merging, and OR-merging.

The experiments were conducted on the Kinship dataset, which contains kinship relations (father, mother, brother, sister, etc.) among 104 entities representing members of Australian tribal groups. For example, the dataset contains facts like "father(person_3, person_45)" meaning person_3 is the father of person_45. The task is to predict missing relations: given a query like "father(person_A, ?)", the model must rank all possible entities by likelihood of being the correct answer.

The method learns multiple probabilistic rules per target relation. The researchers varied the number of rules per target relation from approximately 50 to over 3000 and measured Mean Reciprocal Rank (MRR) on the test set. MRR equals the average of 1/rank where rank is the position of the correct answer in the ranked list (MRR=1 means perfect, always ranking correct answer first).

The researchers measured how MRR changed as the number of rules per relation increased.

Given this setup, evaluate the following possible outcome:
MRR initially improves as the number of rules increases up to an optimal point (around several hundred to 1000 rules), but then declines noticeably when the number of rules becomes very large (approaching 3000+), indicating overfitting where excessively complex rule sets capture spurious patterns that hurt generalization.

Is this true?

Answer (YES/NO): NO